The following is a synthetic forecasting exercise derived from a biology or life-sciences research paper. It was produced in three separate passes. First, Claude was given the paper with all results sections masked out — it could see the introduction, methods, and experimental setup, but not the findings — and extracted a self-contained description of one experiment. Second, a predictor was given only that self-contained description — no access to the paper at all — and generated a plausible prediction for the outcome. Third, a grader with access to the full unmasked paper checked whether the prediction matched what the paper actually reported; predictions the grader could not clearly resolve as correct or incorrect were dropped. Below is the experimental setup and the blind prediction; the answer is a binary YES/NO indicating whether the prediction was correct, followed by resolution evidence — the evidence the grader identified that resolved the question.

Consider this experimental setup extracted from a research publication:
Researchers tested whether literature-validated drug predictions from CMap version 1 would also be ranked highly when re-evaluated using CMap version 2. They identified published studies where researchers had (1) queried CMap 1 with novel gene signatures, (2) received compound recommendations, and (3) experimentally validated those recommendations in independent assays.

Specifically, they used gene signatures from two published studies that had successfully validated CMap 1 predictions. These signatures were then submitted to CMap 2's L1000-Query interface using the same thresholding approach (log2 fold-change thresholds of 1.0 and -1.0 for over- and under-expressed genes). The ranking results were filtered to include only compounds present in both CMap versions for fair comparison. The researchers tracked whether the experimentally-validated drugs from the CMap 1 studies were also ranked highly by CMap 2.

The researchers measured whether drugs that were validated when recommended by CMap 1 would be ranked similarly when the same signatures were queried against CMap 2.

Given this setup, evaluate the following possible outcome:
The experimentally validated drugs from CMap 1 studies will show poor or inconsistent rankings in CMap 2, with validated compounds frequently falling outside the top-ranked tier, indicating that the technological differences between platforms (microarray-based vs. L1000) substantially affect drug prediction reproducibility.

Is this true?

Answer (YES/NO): YES